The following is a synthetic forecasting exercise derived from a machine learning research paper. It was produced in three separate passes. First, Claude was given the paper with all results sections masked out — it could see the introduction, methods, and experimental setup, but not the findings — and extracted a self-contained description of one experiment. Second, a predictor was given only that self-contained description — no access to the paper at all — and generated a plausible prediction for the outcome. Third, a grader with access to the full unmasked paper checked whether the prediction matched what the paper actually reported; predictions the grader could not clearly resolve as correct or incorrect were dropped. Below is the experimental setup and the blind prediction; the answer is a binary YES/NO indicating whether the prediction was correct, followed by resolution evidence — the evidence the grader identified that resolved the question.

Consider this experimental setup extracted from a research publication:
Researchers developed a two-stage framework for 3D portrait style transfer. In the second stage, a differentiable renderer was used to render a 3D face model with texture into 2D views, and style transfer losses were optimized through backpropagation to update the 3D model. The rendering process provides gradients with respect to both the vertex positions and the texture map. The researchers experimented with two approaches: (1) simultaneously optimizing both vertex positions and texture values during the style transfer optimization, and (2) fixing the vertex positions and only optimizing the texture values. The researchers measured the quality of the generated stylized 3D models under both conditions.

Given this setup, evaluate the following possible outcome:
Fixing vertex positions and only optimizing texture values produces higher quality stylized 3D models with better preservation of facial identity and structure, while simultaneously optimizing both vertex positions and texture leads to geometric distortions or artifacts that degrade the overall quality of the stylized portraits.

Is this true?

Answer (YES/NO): YES